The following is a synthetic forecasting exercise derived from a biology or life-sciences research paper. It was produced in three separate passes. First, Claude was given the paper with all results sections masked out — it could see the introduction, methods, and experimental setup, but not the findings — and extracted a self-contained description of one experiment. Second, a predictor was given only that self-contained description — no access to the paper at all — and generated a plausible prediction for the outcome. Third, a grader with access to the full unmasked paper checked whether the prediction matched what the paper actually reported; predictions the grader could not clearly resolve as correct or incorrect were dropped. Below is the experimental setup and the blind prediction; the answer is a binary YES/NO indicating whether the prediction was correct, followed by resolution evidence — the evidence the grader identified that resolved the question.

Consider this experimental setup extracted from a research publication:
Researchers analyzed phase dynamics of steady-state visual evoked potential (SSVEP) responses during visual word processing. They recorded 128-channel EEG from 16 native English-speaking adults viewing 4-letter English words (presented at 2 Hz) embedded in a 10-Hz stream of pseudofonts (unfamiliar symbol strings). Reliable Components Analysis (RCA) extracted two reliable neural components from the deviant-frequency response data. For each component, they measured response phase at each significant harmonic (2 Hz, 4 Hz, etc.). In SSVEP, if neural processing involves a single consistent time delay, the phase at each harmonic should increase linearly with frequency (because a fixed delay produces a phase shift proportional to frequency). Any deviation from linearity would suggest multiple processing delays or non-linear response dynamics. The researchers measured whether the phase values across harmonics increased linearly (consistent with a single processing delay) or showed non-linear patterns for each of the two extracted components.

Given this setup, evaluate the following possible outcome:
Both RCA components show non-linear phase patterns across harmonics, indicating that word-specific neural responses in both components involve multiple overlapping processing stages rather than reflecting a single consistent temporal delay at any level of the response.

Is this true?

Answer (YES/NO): NO